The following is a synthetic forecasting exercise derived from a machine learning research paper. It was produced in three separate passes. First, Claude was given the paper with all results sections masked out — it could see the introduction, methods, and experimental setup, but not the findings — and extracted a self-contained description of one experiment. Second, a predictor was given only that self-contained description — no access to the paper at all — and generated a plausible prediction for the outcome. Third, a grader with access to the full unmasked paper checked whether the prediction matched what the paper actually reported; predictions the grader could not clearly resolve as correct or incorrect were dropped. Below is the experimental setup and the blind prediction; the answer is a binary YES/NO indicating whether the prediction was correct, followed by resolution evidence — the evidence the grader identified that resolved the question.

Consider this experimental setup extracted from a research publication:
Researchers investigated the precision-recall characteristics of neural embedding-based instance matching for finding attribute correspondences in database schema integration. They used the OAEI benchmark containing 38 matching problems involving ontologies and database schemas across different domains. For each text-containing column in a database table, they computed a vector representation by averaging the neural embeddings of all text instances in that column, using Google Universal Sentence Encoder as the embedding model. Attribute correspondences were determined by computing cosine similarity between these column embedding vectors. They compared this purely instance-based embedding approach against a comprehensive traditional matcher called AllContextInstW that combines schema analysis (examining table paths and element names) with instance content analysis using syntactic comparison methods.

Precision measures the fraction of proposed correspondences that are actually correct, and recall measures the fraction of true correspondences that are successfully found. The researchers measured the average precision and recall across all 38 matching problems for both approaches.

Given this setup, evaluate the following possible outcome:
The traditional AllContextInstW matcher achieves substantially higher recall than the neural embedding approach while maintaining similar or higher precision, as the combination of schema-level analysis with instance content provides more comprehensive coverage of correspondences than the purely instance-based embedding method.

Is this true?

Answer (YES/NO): NO